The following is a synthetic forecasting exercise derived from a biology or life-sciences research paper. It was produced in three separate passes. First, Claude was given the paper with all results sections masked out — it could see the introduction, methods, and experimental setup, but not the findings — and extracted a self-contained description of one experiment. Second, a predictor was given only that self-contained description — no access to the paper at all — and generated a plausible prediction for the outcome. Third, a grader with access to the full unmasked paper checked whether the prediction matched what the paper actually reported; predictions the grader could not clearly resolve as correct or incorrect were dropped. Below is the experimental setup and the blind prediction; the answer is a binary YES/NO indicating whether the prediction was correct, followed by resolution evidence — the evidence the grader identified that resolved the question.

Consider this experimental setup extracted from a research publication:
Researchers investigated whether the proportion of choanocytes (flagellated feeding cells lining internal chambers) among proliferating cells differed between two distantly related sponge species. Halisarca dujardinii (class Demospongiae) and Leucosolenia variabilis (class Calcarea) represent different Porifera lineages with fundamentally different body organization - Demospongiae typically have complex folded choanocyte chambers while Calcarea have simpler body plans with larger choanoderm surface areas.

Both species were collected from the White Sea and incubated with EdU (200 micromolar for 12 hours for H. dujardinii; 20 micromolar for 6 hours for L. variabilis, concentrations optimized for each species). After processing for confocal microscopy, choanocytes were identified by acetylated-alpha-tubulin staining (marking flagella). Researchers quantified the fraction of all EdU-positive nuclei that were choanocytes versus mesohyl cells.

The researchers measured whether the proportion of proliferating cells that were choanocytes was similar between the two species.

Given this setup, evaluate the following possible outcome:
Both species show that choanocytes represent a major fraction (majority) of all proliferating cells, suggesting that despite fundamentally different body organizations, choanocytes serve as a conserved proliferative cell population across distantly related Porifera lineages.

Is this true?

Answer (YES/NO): YES